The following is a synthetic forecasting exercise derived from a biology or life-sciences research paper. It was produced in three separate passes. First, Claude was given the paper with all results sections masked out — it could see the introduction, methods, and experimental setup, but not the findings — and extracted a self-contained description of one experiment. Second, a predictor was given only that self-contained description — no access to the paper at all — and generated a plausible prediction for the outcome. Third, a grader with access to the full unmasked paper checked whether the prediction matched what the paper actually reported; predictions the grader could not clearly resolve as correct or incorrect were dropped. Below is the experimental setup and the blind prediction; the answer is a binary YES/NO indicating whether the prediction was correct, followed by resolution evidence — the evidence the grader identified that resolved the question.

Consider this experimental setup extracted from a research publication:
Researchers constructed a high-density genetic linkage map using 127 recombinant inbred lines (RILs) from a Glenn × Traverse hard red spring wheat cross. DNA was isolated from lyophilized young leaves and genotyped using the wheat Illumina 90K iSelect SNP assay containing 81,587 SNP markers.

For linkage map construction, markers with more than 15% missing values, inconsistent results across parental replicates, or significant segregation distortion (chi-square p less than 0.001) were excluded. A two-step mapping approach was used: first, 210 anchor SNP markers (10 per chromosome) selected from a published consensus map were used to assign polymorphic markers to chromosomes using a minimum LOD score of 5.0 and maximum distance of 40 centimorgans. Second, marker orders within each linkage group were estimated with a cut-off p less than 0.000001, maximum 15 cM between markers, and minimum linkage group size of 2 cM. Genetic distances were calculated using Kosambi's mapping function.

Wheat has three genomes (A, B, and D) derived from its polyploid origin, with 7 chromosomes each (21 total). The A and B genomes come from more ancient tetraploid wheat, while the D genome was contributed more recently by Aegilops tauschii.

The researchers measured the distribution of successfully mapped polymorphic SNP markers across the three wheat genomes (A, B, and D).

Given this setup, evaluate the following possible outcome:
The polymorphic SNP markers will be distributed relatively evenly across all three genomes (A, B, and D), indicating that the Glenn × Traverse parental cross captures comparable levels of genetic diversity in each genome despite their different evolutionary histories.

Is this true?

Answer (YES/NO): NO